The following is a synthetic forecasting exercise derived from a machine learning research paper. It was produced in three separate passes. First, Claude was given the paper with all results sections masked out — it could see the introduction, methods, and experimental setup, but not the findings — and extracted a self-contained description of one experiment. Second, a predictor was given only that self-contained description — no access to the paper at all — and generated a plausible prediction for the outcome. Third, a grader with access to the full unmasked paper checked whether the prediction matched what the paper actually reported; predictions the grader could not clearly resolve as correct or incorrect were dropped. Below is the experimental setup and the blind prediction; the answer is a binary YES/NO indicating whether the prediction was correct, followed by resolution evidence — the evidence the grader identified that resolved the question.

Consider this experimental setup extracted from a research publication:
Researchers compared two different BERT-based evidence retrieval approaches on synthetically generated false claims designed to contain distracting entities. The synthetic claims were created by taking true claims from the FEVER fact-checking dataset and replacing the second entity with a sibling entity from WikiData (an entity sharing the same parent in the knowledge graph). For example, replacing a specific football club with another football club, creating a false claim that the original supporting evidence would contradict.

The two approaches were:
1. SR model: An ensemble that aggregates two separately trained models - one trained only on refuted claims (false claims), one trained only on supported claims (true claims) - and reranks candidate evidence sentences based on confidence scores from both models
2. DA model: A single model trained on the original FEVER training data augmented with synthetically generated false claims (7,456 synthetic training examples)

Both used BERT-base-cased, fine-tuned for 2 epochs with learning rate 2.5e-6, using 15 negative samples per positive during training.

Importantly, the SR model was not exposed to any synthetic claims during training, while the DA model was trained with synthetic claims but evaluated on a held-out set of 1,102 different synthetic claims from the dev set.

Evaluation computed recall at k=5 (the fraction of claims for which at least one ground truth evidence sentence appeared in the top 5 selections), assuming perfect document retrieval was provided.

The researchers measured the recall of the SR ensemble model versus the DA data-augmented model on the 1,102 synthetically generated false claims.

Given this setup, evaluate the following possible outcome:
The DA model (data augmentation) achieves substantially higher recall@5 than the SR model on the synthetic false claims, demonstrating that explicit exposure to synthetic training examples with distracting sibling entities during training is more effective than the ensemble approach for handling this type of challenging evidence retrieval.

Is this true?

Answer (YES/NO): YES